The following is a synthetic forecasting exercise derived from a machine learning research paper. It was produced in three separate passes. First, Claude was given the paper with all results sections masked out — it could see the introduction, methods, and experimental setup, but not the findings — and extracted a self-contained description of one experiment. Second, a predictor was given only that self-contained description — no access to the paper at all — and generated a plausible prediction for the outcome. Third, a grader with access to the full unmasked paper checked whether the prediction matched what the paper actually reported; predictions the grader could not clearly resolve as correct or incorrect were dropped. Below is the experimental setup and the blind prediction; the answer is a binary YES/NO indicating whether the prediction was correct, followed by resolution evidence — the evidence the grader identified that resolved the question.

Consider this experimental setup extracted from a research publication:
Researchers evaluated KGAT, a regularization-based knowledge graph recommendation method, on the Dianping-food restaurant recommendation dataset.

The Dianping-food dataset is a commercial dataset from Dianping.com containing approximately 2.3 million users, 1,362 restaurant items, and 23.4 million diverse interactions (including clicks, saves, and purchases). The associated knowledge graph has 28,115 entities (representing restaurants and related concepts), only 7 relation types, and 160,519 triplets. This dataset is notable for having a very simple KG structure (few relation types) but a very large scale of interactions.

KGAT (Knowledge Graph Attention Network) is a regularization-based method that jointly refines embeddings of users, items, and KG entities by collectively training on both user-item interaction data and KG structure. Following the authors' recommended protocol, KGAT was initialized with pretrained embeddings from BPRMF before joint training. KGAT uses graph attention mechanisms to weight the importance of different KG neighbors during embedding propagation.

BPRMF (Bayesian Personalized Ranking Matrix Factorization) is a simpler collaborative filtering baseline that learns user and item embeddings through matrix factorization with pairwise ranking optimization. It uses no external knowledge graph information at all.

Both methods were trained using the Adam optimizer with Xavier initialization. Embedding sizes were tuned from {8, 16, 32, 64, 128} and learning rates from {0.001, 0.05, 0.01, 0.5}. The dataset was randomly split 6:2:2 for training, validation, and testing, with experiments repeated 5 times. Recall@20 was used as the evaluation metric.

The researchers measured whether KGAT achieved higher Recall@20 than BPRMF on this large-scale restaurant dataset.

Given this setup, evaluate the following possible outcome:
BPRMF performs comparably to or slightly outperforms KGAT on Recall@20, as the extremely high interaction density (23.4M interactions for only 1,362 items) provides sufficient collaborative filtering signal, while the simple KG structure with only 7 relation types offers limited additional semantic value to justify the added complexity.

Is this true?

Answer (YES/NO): NO